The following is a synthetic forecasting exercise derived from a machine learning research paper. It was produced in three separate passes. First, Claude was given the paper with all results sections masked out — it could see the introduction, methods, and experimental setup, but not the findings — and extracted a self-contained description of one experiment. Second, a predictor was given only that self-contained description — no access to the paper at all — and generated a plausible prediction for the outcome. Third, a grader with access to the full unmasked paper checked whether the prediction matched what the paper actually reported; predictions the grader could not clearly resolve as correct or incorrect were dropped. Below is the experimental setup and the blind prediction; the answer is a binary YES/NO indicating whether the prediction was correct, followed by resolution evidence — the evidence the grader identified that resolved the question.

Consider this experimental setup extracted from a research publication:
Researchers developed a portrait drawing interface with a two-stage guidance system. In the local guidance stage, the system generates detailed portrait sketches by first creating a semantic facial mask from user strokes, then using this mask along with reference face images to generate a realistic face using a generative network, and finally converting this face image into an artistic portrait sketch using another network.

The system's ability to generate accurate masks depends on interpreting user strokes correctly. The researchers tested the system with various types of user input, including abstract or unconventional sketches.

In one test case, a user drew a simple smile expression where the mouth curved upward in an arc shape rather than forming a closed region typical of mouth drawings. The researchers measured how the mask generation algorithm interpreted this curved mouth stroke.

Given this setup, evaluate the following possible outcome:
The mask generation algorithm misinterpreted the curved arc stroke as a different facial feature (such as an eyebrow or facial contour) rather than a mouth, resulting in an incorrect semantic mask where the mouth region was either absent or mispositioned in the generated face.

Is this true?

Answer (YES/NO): YES